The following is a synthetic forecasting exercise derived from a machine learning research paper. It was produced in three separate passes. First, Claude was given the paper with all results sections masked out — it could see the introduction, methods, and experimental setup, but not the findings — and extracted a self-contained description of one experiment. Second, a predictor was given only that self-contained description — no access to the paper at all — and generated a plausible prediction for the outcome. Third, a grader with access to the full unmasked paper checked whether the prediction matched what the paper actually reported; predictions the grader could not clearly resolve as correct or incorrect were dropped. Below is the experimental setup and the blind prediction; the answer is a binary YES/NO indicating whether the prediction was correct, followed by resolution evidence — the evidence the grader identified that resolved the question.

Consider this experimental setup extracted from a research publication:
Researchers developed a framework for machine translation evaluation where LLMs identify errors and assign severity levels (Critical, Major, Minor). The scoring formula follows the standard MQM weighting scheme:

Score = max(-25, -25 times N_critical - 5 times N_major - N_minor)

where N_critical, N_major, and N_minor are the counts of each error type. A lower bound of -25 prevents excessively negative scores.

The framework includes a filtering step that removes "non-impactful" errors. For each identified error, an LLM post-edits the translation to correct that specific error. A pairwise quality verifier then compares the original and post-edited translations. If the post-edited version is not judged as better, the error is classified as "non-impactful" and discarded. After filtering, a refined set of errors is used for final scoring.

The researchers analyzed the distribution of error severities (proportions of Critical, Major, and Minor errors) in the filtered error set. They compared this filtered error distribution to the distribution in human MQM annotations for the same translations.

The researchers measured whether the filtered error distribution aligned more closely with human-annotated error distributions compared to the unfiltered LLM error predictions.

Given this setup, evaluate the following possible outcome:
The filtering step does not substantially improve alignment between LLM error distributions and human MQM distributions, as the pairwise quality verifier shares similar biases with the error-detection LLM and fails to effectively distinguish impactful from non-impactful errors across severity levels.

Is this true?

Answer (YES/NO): NO